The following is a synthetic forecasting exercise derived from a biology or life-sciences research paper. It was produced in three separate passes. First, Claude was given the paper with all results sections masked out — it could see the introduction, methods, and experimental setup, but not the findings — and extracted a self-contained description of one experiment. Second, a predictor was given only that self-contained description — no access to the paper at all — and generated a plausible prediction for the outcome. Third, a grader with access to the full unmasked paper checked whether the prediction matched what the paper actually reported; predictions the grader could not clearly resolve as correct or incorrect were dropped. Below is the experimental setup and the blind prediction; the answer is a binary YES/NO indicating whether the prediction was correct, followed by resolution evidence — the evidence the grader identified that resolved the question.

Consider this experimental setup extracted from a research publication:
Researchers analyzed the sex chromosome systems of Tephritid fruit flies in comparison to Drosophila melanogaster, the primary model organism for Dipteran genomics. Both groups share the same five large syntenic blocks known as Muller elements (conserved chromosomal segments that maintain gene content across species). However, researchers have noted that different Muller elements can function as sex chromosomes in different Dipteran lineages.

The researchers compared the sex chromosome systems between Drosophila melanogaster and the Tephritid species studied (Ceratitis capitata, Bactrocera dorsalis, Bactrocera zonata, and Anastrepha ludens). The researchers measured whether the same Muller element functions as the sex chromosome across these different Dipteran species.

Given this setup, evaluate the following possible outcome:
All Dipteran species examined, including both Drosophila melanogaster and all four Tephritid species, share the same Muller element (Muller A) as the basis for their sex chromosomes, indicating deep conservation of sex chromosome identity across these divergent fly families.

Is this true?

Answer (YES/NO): NO